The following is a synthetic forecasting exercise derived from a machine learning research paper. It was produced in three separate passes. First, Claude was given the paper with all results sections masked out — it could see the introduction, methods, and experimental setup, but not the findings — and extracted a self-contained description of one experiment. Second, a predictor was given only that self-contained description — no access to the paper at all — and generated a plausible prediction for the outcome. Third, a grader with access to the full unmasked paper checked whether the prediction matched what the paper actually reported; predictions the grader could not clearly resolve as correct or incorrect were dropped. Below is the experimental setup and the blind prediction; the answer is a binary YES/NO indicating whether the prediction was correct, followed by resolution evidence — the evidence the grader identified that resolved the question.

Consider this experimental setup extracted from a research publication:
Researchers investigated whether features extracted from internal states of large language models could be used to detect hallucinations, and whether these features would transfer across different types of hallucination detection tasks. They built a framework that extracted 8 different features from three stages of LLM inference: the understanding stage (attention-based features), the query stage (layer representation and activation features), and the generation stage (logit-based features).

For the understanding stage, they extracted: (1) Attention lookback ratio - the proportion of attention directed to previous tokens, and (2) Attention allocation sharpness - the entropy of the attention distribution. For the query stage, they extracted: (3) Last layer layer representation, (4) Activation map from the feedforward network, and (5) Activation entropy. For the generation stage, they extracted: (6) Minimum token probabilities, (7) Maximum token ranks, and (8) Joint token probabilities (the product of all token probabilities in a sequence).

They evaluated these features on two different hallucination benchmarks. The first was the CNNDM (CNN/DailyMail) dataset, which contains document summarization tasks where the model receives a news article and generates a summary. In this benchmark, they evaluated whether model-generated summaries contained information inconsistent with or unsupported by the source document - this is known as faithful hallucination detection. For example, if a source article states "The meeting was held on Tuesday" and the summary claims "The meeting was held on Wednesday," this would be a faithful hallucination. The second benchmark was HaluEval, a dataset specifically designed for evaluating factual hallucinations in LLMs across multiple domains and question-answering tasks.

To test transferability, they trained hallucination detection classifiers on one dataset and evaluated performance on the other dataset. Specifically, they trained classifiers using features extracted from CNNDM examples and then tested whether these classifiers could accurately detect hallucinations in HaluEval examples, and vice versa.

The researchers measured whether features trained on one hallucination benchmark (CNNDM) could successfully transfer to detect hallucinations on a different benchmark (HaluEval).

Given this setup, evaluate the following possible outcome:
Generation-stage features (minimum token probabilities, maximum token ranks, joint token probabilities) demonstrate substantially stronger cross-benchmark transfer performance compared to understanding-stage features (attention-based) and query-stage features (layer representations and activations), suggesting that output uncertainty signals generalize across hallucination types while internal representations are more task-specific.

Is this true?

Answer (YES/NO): NO